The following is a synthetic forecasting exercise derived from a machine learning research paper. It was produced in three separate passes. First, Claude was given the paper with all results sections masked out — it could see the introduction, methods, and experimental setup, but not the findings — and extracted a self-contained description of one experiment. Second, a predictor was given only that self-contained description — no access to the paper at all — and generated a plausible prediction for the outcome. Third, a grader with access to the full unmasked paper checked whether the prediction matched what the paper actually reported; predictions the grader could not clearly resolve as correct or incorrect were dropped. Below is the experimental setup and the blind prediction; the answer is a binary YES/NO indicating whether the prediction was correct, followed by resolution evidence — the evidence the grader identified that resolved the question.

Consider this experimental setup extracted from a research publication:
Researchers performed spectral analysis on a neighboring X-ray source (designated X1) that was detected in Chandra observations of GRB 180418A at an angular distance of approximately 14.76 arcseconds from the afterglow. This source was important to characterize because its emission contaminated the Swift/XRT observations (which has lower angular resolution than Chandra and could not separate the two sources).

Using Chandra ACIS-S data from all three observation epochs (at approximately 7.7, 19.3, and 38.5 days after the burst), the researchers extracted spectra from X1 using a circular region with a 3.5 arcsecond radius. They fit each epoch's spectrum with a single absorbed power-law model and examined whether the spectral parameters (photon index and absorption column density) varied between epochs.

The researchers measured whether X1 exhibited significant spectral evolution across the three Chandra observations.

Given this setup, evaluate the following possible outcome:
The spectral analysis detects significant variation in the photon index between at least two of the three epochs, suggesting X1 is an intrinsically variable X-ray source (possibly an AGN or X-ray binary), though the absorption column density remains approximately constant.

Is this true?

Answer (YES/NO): NO